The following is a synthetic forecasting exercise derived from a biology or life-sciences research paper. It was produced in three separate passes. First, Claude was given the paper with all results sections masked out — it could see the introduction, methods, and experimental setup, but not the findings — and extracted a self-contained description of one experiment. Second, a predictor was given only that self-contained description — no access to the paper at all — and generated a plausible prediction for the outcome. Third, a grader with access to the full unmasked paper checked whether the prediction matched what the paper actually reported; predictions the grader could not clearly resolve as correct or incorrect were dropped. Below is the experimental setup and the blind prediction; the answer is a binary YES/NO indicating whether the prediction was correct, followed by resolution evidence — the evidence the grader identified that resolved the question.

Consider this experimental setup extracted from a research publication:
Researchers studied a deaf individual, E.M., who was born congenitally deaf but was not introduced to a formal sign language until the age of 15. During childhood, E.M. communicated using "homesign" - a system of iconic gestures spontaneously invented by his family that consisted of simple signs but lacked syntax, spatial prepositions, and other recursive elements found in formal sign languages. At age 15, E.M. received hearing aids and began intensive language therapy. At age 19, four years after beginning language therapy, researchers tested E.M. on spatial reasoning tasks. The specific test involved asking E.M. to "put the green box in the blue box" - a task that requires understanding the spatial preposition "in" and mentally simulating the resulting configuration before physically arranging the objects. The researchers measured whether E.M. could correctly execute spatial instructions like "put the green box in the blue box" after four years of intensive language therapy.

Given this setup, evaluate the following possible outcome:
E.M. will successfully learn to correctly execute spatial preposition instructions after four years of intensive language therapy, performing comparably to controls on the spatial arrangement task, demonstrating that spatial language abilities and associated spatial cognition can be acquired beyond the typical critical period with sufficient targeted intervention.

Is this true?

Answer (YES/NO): NO